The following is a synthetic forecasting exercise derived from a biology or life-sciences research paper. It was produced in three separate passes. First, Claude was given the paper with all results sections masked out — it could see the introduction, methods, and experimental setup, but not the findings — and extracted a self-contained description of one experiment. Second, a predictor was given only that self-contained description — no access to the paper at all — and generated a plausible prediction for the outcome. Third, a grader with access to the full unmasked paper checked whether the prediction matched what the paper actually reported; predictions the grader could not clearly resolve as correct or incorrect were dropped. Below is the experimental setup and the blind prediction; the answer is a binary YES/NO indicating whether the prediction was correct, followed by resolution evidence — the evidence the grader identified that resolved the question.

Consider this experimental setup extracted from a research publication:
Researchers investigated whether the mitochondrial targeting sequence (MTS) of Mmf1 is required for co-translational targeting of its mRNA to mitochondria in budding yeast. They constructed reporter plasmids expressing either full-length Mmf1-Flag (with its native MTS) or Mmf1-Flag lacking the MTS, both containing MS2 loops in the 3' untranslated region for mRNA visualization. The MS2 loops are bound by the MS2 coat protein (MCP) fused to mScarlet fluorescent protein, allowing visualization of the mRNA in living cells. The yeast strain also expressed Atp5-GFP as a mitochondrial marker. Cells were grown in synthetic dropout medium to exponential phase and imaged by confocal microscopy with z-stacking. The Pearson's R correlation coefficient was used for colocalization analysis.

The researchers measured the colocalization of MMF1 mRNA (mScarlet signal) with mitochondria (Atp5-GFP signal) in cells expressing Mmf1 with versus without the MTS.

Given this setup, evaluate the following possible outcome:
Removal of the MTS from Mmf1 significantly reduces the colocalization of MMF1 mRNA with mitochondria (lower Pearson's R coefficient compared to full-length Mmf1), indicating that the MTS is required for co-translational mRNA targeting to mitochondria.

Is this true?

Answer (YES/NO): YES